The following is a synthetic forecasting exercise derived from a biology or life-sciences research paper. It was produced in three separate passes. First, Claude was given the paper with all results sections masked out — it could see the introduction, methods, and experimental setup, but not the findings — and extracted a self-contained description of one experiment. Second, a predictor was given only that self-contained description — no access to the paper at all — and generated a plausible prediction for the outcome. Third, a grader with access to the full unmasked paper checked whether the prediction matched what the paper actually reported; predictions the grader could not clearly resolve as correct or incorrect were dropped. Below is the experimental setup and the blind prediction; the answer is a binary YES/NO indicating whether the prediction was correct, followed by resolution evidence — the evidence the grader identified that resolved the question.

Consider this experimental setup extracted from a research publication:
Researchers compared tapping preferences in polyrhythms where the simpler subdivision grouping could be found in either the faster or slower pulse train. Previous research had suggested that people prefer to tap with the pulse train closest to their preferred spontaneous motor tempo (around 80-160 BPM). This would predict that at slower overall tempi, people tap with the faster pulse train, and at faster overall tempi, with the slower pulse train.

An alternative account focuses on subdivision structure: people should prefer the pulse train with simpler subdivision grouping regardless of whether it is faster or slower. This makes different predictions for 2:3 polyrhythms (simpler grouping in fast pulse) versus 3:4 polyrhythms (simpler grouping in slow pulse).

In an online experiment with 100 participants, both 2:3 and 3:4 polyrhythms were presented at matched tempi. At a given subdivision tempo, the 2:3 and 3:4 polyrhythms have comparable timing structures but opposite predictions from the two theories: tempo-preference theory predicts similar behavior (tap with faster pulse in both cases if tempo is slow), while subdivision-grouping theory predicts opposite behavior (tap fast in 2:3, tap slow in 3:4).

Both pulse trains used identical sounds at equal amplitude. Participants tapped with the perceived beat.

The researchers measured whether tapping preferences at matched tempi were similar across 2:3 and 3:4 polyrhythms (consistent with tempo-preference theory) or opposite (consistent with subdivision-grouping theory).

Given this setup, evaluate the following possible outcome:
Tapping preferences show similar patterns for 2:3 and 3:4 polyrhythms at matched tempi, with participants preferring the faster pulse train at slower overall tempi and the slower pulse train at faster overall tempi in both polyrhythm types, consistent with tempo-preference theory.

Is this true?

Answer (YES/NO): NO